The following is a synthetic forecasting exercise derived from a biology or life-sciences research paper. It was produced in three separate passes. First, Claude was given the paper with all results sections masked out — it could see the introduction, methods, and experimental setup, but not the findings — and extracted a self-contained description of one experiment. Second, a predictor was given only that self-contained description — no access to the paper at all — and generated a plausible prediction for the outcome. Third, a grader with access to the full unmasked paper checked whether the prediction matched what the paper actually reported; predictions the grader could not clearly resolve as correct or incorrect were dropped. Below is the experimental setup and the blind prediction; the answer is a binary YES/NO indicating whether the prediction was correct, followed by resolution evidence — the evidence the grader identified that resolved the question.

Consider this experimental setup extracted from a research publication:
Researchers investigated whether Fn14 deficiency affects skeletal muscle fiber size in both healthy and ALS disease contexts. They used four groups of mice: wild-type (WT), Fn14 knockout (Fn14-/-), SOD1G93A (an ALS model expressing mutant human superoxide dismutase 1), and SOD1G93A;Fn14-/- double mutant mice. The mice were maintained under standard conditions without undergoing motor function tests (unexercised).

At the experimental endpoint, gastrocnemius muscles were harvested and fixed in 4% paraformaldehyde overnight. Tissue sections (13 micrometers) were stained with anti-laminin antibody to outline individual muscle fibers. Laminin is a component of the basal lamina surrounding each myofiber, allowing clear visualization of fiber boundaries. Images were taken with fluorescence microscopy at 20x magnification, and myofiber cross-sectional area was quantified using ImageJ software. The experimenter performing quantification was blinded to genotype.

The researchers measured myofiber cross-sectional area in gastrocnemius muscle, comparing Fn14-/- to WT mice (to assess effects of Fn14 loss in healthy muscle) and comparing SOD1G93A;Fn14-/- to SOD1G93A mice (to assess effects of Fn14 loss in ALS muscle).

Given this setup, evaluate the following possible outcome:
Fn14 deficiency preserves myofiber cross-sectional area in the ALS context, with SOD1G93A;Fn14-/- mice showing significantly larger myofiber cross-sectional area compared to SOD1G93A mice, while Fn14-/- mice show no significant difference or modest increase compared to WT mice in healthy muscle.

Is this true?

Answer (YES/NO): YES